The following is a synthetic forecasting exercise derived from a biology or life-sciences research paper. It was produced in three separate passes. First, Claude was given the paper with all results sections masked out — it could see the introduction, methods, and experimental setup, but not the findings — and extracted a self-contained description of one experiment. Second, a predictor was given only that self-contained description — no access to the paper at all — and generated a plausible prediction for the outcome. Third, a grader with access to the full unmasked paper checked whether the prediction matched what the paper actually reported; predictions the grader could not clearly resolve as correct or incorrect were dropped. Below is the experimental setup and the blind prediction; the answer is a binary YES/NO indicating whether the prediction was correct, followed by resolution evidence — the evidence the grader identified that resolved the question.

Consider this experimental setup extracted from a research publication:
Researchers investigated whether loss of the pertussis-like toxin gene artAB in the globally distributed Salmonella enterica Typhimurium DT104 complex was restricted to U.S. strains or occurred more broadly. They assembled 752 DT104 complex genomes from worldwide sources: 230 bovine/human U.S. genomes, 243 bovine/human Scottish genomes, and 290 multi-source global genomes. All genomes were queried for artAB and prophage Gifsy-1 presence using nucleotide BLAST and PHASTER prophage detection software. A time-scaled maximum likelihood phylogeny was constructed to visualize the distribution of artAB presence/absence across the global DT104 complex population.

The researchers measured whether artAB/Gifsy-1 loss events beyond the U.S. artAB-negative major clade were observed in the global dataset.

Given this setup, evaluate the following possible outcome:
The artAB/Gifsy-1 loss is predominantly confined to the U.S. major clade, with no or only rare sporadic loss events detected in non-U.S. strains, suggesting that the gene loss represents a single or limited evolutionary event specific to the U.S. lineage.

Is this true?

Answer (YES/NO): NO